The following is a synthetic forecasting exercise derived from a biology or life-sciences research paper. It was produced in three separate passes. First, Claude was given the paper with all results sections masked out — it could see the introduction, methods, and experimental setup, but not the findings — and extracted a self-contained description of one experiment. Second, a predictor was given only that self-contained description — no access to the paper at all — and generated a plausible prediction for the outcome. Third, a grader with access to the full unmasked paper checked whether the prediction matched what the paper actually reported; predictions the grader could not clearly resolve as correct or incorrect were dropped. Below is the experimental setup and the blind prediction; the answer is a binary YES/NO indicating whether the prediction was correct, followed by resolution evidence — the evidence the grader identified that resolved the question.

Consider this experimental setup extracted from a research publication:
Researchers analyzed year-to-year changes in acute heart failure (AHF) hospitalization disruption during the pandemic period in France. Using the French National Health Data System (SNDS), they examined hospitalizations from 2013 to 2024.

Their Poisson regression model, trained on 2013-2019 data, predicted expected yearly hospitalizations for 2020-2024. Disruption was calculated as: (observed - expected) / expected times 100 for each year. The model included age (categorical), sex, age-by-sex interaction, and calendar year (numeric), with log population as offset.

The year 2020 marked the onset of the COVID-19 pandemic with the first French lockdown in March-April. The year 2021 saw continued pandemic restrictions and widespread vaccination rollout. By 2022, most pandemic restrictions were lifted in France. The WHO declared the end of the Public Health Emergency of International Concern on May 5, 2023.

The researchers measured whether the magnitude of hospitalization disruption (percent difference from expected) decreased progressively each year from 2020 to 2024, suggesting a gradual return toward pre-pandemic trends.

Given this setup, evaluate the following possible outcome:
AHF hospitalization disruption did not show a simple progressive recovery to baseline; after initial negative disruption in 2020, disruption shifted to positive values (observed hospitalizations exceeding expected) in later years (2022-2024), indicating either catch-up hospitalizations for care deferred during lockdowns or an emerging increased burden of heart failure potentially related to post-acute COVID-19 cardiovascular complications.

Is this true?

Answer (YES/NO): NO